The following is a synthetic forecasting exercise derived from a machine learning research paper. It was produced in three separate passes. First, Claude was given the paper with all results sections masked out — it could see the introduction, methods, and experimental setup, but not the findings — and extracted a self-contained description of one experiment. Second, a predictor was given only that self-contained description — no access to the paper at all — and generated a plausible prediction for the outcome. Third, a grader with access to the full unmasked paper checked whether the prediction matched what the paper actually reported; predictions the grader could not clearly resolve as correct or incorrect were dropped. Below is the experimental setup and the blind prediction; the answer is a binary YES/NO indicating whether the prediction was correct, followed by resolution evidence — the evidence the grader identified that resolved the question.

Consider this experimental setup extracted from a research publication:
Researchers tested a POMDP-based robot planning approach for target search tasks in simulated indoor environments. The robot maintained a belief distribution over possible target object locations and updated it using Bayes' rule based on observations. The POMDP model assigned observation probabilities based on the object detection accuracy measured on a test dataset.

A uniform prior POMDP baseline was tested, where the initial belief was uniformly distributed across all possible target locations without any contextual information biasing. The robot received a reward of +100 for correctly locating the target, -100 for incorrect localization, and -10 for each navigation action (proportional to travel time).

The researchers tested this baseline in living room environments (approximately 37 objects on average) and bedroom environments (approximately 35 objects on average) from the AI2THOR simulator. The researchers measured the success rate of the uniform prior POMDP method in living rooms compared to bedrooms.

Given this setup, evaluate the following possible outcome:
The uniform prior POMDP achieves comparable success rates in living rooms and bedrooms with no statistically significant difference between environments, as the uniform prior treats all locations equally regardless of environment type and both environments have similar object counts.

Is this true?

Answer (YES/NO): NO